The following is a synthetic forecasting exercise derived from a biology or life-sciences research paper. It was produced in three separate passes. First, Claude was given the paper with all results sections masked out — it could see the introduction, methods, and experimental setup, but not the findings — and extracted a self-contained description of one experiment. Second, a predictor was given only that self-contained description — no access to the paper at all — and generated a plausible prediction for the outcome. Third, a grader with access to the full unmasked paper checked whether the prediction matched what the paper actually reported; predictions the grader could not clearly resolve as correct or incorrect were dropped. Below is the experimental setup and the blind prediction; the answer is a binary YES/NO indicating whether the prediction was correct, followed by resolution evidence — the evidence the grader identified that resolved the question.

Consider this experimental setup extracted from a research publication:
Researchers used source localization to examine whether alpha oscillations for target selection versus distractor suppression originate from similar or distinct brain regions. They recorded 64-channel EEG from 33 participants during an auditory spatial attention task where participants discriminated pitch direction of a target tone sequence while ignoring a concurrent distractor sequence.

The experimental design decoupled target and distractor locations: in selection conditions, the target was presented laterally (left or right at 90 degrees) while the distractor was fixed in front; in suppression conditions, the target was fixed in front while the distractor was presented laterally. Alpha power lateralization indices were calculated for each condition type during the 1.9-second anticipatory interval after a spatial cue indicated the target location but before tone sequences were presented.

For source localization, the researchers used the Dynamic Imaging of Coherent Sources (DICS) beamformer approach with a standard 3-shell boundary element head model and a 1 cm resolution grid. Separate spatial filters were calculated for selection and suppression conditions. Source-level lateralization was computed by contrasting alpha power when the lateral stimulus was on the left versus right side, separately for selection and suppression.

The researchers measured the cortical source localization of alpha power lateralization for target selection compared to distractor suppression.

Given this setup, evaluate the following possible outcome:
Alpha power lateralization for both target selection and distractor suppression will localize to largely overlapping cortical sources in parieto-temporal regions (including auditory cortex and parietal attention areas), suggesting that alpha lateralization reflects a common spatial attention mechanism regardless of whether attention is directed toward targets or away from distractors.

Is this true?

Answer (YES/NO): NO